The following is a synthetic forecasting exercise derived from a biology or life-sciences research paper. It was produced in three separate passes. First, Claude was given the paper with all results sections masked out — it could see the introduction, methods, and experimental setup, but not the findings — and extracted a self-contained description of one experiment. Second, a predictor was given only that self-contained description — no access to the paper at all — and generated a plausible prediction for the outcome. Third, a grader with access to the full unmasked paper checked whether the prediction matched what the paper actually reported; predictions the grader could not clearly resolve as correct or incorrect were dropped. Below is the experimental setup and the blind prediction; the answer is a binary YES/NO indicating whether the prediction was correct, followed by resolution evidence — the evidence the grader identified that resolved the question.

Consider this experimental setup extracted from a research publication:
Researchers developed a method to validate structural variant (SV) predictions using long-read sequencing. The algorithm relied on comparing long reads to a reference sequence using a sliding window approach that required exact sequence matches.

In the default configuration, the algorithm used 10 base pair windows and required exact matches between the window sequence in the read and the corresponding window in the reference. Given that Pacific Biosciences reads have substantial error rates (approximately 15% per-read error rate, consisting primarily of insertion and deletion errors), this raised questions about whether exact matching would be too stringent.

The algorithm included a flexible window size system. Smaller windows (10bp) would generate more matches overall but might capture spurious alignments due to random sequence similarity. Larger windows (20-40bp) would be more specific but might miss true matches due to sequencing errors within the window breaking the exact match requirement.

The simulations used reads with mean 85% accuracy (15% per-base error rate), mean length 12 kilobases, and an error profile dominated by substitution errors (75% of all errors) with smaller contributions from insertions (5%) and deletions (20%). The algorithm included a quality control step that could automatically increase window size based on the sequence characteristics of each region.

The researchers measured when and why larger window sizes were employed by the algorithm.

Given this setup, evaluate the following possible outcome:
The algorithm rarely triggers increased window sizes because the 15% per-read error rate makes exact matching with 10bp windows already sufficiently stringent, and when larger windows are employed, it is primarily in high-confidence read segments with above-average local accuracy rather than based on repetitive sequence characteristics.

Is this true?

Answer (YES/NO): NO